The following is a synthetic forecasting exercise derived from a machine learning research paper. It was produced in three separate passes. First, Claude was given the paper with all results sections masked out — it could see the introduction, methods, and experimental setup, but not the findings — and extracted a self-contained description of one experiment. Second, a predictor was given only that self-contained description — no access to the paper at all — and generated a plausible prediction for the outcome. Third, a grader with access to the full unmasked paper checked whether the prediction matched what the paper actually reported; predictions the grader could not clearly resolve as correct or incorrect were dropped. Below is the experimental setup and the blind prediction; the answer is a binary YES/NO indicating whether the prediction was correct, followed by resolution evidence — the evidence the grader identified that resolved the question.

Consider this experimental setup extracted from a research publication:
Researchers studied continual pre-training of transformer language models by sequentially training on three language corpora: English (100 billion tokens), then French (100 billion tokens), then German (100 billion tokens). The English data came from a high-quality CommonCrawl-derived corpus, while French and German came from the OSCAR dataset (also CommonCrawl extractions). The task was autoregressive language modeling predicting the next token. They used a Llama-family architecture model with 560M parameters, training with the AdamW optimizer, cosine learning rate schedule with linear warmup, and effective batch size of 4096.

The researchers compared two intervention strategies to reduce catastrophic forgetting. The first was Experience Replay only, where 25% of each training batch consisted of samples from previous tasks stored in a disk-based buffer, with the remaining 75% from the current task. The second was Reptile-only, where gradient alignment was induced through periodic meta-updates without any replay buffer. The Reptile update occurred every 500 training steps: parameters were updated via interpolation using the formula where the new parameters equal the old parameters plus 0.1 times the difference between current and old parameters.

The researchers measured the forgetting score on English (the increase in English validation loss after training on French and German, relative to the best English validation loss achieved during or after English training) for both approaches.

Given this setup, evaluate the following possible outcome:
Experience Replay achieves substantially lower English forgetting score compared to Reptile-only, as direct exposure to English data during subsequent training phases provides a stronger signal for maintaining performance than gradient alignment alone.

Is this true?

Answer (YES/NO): YES